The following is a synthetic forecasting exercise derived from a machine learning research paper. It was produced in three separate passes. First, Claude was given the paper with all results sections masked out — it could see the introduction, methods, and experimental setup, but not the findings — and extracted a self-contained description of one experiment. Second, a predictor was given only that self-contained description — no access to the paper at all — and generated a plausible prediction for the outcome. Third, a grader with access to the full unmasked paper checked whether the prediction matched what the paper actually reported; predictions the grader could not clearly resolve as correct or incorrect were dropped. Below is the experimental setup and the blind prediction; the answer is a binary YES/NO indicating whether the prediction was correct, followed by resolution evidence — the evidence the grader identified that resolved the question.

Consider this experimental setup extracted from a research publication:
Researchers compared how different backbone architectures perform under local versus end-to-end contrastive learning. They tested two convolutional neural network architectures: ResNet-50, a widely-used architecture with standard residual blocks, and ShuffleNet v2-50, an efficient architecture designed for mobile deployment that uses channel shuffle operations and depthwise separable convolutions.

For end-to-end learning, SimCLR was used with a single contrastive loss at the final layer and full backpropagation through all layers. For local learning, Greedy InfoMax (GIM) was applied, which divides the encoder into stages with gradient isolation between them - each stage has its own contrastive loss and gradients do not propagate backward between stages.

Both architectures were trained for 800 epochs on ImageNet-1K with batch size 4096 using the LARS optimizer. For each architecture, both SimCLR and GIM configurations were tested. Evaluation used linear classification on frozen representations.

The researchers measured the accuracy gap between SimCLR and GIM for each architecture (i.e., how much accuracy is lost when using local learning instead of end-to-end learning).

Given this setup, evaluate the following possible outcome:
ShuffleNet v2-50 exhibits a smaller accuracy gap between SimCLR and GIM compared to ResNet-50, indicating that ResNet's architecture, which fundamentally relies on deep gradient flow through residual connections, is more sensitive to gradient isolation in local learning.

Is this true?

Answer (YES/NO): NO